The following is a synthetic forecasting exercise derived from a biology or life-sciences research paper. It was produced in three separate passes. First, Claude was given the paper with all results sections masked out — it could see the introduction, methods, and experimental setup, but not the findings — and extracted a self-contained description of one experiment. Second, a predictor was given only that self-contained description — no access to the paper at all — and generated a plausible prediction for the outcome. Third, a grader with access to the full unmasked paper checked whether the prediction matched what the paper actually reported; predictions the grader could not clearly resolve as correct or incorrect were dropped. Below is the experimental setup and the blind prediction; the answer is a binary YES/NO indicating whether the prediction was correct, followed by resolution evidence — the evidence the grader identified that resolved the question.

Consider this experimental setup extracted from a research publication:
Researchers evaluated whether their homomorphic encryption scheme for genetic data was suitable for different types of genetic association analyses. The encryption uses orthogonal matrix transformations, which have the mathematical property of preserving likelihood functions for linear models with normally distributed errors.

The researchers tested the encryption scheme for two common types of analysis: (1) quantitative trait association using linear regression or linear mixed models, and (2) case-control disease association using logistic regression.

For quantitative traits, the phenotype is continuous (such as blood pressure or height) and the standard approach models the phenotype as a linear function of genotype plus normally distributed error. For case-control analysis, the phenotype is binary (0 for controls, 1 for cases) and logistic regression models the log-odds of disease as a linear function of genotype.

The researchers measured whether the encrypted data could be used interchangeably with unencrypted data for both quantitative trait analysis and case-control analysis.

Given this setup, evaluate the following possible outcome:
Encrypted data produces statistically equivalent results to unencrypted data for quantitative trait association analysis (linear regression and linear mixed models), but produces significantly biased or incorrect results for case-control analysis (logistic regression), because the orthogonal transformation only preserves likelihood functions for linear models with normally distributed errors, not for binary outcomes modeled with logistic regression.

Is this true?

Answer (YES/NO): YES